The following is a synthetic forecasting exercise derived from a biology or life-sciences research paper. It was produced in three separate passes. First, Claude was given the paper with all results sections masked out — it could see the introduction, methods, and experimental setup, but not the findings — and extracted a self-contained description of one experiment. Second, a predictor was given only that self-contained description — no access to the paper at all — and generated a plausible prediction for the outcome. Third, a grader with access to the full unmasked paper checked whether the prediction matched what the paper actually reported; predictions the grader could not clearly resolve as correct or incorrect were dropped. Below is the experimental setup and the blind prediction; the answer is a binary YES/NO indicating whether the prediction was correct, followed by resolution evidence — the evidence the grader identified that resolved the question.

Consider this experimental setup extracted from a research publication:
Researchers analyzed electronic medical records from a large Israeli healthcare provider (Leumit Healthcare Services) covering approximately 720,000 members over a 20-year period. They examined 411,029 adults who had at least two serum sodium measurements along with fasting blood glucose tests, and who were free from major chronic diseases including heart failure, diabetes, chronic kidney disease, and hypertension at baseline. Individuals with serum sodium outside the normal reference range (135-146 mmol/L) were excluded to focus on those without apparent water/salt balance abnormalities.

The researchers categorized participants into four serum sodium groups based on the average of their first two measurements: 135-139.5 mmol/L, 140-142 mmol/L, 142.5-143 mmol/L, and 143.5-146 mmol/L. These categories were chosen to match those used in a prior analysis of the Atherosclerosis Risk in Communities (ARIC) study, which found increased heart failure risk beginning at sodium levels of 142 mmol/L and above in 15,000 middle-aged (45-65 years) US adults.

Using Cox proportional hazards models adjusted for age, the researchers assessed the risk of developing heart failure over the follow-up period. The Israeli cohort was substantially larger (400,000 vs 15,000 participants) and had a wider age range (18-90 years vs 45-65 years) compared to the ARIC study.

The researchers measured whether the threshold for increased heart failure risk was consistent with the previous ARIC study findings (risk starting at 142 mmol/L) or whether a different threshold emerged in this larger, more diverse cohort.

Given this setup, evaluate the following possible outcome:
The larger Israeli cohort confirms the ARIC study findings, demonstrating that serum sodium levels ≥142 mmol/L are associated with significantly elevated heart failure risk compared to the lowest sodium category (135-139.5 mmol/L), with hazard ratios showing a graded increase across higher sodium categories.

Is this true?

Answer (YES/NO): NO